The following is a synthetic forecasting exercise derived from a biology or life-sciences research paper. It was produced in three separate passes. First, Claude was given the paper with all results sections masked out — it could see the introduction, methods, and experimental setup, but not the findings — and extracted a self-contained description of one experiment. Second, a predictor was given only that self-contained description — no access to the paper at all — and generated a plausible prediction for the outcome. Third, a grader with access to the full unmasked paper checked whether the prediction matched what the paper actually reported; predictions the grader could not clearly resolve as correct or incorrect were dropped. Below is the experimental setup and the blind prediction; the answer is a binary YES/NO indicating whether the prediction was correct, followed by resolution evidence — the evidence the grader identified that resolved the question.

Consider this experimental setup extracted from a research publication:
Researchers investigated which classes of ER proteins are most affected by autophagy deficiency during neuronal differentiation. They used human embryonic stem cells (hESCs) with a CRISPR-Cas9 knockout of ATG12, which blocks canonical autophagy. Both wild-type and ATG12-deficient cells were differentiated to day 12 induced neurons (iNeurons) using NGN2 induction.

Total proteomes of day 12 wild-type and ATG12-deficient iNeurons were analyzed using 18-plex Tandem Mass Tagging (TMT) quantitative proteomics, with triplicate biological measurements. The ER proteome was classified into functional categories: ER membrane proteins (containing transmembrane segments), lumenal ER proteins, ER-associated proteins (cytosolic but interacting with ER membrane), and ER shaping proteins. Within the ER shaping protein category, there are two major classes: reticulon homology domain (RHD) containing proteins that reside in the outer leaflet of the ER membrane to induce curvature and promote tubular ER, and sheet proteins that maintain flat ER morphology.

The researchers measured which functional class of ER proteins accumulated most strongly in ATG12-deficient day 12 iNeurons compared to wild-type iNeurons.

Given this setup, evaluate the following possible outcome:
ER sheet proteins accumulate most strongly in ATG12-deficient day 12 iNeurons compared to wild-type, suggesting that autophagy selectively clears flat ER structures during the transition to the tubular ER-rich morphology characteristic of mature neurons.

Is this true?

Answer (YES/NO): NO